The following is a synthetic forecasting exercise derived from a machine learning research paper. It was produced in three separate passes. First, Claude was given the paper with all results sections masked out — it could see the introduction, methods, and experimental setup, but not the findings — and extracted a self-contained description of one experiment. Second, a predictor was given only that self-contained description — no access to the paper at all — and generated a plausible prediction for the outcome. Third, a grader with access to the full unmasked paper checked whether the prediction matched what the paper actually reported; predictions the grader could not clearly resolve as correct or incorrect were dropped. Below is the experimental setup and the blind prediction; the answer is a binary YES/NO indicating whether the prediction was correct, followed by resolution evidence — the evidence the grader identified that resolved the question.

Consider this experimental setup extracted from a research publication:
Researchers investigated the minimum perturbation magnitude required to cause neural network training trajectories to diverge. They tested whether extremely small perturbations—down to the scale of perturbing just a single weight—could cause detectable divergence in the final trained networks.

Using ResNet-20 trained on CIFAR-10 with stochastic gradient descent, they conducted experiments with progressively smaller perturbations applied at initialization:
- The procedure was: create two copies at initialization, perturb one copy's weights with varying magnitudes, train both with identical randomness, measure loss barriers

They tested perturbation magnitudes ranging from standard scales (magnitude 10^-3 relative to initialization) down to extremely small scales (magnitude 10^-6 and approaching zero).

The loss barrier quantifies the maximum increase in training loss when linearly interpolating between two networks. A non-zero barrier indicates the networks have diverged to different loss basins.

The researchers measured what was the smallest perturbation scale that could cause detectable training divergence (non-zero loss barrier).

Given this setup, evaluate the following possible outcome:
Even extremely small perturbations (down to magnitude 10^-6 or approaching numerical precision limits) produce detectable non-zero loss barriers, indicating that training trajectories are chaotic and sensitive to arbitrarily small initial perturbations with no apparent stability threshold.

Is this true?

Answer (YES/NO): YES